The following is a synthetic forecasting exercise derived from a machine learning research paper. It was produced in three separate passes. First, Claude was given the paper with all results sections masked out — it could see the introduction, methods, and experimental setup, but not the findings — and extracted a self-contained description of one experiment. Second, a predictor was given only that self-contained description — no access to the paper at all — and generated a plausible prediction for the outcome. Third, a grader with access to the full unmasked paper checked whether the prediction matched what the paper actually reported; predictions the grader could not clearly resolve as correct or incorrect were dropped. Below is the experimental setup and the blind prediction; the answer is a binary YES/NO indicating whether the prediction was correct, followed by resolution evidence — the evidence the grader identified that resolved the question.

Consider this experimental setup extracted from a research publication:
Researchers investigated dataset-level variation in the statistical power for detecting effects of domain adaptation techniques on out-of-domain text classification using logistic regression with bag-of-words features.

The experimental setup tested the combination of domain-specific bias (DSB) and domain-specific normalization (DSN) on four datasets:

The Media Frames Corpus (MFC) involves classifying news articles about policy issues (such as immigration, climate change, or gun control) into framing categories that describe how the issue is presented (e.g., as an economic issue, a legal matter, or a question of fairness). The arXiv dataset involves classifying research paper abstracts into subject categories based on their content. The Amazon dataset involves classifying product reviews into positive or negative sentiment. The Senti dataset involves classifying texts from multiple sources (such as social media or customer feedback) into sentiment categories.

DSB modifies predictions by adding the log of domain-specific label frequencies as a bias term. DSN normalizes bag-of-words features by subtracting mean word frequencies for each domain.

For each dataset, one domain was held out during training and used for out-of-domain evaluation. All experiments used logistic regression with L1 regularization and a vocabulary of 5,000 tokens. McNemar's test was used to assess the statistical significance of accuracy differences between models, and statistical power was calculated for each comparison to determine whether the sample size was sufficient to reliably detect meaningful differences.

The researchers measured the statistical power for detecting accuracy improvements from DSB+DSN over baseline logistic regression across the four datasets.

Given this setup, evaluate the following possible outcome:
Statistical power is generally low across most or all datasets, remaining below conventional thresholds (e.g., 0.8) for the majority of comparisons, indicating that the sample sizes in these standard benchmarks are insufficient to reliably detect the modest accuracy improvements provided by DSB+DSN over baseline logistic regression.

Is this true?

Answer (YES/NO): NO